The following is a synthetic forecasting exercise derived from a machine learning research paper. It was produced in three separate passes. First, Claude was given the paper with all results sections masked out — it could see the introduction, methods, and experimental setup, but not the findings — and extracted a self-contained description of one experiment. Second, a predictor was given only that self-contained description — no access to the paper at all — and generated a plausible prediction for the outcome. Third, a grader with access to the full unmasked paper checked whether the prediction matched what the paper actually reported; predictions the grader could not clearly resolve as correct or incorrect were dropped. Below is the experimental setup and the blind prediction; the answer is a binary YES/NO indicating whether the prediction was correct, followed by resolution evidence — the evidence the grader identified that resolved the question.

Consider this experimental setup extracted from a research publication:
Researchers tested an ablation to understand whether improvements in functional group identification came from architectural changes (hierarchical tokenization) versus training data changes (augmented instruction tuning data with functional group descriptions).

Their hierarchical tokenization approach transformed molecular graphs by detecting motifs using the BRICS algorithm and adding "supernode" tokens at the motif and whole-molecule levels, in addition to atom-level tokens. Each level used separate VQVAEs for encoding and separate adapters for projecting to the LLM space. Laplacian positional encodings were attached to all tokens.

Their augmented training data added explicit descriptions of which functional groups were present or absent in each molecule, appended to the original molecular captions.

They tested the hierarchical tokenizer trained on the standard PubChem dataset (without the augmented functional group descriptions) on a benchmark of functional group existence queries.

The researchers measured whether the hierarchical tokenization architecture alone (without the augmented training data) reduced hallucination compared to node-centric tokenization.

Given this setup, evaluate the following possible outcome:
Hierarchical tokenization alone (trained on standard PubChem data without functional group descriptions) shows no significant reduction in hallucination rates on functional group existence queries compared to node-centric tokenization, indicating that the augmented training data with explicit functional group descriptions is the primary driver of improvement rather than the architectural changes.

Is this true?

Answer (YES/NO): NO